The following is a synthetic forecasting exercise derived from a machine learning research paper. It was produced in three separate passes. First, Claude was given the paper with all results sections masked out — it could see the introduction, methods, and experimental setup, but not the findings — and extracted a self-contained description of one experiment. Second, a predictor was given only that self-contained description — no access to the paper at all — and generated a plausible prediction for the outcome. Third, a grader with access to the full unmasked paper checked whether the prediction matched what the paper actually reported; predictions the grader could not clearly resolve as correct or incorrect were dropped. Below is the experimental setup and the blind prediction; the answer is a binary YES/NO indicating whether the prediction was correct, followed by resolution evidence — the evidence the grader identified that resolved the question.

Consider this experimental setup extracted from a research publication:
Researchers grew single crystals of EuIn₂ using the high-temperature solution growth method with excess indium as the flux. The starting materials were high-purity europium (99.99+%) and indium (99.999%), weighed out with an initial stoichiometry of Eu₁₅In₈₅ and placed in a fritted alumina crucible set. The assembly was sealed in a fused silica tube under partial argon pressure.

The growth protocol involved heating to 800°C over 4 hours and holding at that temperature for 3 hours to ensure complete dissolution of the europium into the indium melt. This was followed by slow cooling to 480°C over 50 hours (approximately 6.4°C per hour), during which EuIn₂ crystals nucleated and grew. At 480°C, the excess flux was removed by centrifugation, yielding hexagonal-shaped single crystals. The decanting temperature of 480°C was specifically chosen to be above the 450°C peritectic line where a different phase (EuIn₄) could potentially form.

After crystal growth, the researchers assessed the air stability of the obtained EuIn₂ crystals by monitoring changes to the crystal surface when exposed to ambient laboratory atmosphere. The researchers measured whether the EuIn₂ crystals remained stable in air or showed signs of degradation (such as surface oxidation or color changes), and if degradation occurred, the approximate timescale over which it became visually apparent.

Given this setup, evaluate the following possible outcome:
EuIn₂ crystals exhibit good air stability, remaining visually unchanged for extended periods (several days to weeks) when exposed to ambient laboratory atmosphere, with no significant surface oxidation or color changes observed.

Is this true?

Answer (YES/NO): NO